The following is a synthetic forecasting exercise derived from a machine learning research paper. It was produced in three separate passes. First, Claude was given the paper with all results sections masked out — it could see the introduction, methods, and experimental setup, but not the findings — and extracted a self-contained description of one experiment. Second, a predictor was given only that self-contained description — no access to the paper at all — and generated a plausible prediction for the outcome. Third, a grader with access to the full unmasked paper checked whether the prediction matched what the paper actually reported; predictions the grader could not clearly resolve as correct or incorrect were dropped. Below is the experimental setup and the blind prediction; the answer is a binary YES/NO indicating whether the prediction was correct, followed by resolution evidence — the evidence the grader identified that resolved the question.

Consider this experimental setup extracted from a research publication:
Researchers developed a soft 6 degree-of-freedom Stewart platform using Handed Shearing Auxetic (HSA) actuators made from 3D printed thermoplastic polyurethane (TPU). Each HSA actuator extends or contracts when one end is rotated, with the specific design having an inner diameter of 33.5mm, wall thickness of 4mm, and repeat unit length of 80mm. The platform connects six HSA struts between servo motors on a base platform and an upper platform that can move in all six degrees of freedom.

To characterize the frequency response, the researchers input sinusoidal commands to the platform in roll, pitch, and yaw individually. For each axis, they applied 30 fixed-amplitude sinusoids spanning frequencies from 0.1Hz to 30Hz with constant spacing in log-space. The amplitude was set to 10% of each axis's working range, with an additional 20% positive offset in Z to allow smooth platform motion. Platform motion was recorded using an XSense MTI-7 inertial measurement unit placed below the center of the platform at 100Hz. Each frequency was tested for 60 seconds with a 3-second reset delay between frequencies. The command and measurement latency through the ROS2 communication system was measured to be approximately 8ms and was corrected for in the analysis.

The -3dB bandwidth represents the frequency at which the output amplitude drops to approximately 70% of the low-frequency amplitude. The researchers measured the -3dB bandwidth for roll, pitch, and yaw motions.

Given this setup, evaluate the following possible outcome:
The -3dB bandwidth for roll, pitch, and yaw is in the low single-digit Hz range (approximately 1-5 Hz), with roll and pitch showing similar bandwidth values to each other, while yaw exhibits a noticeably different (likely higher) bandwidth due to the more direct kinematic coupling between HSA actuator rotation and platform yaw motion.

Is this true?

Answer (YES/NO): NO